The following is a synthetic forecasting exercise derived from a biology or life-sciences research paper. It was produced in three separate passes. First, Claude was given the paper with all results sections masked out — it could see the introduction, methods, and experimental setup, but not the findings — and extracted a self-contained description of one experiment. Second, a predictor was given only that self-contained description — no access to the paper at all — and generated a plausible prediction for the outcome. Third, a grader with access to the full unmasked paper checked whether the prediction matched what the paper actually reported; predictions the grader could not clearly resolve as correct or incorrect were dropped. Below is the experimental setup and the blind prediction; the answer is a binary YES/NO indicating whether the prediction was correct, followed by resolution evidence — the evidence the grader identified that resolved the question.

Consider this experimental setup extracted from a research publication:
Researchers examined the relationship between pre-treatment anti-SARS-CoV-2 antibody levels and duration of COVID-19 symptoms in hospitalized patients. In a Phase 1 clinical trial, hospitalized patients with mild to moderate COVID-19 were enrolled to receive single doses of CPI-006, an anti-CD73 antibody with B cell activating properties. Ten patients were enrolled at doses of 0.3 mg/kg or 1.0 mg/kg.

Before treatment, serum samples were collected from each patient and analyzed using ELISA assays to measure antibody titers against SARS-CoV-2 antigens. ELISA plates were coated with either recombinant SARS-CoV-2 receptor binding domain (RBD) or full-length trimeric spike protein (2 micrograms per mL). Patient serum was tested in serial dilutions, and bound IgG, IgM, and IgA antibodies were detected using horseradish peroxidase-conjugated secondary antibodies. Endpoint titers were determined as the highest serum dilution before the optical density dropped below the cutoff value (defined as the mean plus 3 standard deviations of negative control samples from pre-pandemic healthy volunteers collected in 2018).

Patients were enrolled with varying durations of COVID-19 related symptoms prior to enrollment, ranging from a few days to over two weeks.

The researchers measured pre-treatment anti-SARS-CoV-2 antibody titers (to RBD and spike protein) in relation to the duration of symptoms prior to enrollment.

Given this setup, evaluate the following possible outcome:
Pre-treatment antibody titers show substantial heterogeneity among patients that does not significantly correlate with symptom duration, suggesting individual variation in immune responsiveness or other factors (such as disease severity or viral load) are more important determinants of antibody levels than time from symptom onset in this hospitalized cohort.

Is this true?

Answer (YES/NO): NO